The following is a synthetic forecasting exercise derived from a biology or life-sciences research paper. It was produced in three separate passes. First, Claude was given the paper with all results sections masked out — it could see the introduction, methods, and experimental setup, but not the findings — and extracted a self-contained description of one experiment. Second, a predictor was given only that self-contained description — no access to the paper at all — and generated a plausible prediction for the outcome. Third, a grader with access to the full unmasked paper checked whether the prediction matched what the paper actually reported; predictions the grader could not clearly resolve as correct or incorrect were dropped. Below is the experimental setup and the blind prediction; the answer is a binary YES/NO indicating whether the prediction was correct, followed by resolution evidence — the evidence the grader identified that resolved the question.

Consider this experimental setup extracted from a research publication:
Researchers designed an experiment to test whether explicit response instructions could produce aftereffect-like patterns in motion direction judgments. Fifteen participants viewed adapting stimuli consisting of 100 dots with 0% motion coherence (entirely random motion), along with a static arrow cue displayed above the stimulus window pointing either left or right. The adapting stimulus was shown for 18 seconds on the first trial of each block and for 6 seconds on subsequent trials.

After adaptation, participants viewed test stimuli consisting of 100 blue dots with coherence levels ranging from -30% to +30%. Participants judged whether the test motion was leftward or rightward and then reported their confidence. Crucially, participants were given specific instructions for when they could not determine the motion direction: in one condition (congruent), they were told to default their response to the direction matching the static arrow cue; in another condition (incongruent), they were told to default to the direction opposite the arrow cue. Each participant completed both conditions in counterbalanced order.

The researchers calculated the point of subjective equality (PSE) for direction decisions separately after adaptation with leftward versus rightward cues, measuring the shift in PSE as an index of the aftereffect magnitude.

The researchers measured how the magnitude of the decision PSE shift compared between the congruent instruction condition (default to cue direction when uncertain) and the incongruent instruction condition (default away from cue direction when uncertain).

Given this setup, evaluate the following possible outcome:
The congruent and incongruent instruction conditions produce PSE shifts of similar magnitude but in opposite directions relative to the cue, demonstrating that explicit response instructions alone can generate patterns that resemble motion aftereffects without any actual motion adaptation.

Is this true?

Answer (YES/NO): YES